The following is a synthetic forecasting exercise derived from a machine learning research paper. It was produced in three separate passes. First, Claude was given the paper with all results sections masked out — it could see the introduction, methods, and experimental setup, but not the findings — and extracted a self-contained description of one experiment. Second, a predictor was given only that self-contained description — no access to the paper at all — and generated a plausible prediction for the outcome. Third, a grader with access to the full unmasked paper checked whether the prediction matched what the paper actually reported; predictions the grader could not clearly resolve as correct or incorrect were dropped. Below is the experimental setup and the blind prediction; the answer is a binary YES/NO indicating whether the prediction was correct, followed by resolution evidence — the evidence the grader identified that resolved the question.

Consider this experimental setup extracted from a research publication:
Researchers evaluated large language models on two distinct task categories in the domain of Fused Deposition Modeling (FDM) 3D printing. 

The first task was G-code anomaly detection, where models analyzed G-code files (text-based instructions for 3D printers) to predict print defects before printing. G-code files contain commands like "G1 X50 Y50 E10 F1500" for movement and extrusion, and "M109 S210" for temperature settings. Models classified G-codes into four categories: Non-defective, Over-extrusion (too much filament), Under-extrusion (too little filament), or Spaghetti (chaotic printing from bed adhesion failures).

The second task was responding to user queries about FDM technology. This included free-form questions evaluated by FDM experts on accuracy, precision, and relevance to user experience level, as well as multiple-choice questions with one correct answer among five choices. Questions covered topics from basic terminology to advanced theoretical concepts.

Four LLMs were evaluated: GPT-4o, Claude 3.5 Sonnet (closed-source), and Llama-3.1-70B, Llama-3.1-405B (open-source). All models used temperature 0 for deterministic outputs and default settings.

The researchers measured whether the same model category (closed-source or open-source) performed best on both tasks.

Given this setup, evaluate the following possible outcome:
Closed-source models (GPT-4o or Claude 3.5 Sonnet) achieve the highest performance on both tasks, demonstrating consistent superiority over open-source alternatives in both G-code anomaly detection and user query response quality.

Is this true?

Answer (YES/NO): NO